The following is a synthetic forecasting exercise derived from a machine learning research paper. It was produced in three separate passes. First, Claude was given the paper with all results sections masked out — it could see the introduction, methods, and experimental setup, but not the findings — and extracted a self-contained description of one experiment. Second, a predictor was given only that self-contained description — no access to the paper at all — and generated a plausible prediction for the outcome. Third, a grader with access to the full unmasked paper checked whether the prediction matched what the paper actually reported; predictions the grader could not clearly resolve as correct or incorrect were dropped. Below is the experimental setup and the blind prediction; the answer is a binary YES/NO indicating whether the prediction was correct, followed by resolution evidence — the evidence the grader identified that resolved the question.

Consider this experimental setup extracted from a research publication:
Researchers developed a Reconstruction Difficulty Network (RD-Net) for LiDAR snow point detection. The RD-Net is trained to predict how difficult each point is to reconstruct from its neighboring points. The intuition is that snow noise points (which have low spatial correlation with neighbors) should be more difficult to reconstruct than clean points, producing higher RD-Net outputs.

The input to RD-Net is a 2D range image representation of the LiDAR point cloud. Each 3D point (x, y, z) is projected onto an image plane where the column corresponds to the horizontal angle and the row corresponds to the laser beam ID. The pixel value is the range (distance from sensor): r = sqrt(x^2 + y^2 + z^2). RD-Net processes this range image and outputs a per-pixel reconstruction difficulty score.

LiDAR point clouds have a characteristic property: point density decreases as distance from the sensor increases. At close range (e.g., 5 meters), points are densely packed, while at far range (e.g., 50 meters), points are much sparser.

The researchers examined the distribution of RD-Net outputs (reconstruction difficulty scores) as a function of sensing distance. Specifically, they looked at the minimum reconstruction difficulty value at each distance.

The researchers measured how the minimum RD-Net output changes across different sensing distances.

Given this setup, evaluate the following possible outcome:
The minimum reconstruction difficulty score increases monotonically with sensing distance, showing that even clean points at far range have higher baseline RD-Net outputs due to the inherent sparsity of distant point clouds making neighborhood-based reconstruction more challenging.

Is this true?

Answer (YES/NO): YES